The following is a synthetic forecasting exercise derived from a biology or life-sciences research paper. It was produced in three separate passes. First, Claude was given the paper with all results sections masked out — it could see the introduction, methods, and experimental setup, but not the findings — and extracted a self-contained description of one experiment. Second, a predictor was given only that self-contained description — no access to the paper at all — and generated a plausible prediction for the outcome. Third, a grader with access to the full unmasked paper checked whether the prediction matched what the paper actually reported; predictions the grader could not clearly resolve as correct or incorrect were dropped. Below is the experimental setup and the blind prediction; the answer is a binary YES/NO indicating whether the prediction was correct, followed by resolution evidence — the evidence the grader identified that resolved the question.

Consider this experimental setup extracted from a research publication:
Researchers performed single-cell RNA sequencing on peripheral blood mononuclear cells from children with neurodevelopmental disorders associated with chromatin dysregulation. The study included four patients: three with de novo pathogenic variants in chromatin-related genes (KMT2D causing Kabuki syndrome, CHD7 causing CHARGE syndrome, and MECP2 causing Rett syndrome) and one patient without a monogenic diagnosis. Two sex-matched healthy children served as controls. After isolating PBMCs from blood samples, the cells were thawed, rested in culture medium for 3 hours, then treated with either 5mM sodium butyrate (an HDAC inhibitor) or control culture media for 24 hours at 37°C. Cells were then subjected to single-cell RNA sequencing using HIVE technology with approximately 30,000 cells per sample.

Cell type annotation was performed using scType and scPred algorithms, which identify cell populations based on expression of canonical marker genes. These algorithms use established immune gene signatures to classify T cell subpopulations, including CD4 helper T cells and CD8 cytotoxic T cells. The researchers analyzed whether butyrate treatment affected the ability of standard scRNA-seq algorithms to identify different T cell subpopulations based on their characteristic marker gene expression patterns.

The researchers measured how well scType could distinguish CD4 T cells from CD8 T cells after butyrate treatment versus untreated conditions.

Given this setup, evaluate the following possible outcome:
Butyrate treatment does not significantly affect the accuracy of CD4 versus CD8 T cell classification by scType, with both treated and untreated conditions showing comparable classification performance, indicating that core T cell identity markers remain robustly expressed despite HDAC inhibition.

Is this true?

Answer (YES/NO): NO